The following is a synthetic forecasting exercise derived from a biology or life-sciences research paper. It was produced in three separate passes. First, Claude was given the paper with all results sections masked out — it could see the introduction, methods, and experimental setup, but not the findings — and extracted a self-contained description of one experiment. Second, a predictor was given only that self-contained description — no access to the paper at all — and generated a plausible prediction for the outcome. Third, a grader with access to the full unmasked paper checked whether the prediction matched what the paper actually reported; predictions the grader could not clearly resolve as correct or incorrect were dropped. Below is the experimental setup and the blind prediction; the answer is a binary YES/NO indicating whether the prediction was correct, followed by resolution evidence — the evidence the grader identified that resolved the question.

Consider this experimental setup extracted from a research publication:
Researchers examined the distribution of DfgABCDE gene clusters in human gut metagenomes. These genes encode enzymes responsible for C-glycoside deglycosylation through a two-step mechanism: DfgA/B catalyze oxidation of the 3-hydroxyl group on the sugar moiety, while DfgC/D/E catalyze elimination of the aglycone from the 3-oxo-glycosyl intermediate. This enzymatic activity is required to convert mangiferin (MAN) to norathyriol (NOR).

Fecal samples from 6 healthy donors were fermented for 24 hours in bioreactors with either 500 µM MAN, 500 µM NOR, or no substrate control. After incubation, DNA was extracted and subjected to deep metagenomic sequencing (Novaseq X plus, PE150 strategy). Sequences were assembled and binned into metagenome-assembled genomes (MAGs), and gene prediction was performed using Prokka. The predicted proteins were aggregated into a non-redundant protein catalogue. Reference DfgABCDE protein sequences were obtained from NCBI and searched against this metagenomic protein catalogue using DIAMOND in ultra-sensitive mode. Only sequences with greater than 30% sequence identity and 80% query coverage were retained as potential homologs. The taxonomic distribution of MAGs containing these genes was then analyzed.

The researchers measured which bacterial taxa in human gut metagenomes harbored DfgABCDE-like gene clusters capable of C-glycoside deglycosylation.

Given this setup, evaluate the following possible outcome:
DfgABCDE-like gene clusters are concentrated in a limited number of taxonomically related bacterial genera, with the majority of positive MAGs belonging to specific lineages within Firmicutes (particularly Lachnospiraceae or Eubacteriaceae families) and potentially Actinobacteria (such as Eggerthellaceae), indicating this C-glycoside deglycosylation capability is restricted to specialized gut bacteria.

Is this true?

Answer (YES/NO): NO